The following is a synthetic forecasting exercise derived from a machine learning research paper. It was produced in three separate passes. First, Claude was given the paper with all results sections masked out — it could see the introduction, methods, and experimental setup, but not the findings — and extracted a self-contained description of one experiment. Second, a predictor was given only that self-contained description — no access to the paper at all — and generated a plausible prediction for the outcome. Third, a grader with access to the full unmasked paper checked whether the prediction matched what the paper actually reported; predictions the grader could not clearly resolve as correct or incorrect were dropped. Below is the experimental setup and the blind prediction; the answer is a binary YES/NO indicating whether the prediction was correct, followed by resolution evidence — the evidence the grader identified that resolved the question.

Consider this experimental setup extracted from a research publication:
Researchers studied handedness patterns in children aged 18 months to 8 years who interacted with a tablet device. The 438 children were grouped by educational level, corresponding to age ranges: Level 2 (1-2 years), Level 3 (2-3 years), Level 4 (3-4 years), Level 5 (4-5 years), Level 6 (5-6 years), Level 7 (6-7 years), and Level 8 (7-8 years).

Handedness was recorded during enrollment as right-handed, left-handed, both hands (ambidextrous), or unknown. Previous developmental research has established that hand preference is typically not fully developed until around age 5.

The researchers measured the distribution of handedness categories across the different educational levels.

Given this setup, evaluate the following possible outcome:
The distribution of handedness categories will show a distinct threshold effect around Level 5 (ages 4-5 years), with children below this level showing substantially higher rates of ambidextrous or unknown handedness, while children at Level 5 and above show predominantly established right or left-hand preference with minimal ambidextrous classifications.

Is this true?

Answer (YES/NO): YES